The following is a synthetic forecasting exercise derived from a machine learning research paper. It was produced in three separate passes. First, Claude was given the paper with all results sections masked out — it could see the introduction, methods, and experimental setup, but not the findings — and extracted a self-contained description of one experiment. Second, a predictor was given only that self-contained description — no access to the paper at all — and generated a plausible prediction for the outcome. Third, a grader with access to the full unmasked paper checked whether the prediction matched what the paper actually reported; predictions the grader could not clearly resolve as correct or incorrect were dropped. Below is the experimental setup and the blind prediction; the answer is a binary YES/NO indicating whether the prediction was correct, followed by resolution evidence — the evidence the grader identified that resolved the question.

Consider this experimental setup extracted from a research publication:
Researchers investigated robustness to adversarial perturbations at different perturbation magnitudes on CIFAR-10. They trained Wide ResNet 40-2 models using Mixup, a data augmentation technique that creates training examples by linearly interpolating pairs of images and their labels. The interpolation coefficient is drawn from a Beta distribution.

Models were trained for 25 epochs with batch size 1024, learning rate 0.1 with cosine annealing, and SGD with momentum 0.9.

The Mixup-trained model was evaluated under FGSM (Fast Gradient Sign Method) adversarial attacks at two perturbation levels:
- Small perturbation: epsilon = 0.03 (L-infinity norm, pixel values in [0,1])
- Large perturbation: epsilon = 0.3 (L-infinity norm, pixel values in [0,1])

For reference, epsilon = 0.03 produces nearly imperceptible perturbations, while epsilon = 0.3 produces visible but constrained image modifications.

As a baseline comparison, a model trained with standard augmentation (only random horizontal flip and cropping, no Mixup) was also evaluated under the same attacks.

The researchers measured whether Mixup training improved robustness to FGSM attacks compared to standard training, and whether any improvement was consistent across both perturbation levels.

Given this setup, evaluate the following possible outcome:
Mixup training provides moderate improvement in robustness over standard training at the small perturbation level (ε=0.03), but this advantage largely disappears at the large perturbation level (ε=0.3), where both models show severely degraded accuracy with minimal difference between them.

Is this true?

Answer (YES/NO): NO